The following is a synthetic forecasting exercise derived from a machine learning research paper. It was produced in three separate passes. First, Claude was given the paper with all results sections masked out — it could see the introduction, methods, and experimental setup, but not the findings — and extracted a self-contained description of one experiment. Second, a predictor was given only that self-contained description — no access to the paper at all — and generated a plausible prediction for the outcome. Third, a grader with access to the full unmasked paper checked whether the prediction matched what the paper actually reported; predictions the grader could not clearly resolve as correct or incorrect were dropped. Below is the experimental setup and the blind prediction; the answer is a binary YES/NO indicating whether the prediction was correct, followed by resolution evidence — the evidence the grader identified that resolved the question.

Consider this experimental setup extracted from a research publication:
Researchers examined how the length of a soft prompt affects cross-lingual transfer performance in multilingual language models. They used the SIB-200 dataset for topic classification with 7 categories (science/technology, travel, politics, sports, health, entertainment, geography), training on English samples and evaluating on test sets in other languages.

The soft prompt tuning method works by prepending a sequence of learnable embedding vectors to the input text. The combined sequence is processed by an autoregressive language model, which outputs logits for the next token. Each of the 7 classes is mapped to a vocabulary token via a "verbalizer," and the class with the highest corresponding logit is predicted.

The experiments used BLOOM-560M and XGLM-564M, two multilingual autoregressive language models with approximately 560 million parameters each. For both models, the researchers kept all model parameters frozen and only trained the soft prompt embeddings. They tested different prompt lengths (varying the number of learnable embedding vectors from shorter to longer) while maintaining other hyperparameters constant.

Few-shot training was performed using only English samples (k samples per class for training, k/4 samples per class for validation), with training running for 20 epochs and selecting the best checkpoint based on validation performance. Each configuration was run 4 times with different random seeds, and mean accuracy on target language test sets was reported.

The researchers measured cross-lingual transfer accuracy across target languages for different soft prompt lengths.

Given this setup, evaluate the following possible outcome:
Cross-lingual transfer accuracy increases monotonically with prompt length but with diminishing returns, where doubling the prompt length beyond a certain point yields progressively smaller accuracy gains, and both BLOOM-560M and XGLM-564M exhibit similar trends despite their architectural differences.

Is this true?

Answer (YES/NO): NO